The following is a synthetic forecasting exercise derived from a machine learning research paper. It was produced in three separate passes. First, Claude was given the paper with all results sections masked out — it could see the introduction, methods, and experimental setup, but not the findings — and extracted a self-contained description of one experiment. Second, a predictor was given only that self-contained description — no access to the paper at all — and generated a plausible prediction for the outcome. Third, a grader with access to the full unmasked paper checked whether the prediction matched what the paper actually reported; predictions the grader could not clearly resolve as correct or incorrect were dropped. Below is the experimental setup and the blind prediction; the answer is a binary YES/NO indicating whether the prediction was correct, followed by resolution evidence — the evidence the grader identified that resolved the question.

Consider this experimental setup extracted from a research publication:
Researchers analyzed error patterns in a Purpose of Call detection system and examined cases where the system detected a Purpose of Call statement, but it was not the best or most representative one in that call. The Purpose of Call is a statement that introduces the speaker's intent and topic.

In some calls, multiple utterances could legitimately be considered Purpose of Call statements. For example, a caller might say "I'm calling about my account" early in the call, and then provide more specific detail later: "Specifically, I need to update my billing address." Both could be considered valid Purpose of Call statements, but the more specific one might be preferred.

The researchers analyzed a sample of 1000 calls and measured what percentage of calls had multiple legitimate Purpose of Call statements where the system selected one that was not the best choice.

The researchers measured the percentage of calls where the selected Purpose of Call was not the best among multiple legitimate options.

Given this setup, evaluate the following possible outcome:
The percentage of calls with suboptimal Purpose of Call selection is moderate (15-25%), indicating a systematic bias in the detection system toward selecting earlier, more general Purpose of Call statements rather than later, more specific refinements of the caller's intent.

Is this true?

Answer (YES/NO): NO